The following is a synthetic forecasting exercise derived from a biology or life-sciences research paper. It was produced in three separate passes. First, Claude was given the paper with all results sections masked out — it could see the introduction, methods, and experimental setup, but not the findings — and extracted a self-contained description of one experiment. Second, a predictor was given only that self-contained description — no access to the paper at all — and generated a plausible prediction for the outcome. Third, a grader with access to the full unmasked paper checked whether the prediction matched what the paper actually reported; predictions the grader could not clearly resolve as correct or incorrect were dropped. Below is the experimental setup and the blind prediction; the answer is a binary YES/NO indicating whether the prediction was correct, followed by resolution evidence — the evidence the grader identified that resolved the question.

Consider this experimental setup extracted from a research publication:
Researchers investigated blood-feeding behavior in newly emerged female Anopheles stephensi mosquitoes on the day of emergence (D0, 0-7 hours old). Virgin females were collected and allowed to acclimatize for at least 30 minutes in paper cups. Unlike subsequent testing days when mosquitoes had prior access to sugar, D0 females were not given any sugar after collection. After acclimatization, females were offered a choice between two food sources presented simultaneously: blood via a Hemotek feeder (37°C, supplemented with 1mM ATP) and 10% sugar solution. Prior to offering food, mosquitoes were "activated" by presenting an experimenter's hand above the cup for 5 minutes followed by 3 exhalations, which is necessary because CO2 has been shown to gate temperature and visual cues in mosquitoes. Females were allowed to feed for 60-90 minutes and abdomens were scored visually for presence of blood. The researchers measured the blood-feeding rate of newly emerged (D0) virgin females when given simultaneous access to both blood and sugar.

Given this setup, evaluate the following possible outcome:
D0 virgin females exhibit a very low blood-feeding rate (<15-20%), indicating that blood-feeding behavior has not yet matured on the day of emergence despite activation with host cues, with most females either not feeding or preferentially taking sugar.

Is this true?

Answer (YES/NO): YES